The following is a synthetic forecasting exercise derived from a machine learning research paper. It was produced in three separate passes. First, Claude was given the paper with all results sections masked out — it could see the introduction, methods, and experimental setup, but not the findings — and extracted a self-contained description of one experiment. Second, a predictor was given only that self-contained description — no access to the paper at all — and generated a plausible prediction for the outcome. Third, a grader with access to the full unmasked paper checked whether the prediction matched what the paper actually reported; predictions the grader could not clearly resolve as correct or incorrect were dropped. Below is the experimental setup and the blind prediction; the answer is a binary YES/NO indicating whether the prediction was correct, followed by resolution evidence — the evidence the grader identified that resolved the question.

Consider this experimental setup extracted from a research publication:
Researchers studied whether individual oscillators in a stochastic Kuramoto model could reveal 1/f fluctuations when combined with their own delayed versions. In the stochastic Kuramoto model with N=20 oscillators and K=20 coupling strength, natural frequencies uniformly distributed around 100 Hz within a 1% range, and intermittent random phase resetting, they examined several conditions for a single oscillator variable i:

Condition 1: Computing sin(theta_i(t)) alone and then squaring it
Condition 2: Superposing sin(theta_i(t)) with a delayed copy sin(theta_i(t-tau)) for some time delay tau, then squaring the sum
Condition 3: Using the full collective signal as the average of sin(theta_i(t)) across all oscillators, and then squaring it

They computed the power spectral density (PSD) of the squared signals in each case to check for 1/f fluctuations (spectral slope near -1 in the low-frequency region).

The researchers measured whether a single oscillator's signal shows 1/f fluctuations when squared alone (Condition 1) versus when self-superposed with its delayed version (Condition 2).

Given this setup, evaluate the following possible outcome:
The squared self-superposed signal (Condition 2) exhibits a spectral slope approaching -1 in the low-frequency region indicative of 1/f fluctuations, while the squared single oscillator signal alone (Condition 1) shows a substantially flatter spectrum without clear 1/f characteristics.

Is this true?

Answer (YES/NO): YES